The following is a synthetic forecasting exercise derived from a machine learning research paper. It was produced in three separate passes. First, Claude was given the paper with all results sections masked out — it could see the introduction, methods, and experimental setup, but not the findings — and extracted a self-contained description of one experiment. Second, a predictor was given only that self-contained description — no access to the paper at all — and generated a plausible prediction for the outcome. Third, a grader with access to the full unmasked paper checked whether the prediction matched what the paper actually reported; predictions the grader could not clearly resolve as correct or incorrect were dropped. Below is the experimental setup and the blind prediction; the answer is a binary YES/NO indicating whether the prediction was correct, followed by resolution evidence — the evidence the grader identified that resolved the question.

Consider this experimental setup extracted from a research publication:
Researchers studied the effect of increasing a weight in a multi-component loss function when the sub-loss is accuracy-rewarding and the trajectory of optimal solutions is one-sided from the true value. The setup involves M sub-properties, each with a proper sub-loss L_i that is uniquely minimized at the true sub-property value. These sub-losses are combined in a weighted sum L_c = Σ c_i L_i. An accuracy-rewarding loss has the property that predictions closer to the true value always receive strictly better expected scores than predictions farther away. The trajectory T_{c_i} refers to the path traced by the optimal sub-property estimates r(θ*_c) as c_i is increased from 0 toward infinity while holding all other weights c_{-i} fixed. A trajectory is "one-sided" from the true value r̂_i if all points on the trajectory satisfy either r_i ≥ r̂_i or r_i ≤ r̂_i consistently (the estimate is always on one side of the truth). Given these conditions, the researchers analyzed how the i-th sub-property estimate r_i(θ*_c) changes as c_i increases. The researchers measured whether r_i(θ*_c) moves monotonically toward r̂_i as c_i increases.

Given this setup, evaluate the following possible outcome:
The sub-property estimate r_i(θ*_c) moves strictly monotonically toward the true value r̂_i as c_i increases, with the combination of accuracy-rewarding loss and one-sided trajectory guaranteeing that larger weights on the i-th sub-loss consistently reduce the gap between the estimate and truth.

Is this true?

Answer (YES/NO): NO